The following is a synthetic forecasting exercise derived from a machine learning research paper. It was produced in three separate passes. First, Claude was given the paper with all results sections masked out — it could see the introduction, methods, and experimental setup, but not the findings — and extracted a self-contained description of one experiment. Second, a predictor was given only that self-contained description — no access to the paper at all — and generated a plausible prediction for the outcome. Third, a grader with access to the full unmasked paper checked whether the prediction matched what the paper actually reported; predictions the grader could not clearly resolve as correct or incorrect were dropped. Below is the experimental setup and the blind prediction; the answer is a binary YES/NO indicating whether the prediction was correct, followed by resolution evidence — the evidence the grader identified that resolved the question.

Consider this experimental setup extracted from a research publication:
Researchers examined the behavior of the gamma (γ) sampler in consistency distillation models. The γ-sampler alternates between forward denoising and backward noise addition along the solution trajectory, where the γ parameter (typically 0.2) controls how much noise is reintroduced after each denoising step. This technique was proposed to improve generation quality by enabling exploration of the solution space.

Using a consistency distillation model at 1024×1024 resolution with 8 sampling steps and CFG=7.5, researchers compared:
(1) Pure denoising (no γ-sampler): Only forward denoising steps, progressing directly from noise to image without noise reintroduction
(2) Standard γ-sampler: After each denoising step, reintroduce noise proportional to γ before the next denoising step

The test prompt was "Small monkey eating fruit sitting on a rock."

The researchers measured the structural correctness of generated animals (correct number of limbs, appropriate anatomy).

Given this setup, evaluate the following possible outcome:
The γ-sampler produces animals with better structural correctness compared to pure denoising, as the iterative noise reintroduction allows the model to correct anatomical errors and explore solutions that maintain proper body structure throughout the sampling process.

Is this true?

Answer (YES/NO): YES